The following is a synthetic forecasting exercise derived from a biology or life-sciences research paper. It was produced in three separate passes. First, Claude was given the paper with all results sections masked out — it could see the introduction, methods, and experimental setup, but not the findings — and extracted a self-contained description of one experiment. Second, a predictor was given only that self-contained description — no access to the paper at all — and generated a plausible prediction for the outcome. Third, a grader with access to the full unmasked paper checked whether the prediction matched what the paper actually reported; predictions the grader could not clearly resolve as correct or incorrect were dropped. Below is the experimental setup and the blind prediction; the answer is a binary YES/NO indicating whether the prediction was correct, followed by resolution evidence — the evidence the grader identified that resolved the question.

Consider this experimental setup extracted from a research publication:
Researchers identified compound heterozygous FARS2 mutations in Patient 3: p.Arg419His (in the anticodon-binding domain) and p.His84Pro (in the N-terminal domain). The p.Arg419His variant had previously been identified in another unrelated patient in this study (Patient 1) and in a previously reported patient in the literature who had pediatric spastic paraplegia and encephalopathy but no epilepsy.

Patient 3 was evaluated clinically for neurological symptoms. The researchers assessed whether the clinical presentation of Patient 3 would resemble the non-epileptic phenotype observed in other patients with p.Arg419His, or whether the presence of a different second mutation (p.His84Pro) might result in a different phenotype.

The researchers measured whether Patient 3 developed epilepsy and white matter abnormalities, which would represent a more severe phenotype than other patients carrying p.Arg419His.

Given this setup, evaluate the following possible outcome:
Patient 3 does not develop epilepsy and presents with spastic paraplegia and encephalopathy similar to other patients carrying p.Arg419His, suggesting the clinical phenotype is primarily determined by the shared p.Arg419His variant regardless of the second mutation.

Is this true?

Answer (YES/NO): NO